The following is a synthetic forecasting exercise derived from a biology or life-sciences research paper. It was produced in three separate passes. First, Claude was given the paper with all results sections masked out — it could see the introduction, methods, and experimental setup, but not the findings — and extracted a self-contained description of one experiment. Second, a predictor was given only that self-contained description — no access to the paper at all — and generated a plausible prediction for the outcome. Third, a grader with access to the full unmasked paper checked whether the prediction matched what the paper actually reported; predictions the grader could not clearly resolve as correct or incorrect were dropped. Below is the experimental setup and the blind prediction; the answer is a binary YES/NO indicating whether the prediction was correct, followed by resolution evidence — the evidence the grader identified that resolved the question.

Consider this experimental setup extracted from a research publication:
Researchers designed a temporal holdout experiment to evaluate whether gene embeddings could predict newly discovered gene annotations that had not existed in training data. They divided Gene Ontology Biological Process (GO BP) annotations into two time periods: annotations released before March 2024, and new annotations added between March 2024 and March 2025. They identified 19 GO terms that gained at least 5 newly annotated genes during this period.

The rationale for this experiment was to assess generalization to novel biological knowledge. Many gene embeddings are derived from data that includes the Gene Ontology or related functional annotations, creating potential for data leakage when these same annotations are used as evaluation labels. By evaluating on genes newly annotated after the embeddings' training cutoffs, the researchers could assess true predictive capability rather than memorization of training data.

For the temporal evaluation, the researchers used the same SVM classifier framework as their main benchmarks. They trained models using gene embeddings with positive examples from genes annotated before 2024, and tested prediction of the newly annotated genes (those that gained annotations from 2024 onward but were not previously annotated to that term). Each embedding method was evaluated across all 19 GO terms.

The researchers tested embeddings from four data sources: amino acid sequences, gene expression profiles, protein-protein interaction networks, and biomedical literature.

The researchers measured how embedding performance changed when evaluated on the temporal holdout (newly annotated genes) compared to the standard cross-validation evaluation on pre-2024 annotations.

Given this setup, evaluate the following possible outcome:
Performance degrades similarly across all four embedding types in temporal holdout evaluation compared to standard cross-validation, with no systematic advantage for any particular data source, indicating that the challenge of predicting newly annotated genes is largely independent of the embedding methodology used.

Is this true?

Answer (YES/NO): NO